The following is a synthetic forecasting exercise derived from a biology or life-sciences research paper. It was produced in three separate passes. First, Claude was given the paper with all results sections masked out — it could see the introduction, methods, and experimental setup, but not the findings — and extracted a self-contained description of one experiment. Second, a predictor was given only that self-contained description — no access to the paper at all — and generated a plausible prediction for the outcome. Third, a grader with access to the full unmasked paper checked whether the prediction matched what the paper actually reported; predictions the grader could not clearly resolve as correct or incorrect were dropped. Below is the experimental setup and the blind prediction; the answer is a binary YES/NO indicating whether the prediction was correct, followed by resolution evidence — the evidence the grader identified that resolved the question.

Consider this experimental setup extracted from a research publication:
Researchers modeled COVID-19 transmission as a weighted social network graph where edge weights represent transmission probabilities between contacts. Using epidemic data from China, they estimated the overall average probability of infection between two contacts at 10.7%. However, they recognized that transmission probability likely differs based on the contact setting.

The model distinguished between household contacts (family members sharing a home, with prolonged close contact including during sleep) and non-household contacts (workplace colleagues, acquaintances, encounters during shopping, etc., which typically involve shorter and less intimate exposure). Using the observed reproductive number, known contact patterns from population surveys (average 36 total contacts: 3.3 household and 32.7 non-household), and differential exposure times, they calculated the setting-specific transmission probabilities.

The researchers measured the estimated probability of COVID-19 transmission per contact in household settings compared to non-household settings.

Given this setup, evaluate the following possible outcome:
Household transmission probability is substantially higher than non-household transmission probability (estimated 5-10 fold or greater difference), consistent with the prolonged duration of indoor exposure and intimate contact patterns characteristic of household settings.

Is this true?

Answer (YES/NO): NO